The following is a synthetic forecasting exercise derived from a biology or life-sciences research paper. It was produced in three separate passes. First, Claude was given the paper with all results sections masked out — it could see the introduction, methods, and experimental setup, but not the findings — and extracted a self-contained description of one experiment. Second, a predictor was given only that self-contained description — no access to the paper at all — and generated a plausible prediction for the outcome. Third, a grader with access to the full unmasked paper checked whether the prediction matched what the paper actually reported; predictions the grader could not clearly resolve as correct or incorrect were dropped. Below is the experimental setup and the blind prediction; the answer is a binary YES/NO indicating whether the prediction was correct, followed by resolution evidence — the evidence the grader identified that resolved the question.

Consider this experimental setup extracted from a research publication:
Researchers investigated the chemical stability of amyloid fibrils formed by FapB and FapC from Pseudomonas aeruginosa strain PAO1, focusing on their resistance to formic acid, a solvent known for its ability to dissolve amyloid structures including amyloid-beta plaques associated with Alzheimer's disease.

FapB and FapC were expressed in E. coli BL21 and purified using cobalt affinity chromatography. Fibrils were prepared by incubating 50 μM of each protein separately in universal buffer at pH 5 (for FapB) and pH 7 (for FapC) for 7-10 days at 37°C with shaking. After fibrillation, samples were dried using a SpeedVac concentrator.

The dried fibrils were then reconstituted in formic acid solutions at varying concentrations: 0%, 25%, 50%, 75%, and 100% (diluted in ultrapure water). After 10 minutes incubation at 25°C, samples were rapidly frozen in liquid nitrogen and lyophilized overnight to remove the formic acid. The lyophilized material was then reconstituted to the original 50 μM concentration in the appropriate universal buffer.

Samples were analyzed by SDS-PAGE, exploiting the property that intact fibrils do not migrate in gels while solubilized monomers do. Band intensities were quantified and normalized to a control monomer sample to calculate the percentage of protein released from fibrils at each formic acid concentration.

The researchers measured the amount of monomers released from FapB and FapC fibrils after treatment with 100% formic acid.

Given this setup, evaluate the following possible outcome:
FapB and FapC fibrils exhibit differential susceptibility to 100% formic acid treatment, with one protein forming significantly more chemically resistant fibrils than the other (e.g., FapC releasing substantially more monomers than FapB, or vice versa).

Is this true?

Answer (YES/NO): YES